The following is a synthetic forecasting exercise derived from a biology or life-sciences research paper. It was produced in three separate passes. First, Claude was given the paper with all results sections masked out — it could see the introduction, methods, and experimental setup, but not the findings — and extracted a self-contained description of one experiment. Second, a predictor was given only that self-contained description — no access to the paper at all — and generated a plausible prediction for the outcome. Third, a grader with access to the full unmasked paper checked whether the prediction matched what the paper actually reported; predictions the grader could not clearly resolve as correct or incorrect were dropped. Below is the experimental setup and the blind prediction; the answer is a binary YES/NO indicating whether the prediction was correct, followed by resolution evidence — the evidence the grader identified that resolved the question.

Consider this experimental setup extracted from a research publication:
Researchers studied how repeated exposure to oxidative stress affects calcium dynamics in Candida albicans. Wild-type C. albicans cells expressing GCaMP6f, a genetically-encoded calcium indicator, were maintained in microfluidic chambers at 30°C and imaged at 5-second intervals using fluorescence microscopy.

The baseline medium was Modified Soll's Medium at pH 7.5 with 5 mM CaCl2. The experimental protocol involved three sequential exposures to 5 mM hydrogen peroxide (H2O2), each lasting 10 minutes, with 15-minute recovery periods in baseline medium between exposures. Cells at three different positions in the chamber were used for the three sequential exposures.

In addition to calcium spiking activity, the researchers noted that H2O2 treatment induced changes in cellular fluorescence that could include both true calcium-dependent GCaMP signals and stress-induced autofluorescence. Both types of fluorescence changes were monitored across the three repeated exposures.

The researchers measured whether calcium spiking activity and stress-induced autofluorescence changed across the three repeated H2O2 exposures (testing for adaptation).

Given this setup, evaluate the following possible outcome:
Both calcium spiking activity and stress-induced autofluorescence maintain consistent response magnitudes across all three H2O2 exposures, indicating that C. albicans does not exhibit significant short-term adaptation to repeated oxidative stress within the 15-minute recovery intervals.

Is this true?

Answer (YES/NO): NO